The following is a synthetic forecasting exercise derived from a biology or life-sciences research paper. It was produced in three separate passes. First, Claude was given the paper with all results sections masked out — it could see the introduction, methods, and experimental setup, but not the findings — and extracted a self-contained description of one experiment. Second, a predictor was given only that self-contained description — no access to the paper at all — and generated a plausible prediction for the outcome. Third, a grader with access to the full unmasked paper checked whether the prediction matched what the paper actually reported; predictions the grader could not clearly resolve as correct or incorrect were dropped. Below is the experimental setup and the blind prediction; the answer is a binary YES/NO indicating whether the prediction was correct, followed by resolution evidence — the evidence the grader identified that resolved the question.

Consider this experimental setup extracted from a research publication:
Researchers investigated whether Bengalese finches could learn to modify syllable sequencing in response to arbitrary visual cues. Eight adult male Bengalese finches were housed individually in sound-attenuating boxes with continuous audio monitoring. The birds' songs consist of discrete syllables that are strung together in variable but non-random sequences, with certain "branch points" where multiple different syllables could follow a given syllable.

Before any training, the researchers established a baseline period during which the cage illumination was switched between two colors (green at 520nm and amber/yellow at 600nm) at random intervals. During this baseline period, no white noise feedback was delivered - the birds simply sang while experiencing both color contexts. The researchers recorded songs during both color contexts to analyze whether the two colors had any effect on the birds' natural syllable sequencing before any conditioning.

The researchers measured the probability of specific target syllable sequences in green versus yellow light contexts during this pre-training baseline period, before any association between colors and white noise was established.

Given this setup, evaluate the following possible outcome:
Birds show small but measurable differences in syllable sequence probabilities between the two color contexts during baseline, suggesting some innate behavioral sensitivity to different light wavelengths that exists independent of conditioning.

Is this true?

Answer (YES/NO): NO